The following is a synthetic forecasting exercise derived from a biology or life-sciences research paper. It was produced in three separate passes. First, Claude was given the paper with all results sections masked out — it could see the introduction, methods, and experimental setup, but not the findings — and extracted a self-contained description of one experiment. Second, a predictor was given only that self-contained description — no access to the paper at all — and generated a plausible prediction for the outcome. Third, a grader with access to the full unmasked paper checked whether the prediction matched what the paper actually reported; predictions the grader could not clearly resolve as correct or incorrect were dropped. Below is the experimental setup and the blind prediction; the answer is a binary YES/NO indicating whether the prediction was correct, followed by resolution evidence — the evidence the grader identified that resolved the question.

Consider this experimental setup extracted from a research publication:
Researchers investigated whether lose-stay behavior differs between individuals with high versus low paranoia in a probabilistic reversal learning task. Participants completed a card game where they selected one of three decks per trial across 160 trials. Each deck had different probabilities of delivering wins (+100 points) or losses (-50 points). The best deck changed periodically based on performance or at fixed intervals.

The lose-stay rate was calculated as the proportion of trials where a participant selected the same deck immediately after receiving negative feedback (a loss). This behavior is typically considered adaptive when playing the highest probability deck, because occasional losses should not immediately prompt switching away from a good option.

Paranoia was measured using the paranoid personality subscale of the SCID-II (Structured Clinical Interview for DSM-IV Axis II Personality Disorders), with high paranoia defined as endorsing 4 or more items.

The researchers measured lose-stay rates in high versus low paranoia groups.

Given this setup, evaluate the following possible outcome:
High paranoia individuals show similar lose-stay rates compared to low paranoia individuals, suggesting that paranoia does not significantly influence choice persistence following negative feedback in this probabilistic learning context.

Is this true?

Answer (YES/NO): YES